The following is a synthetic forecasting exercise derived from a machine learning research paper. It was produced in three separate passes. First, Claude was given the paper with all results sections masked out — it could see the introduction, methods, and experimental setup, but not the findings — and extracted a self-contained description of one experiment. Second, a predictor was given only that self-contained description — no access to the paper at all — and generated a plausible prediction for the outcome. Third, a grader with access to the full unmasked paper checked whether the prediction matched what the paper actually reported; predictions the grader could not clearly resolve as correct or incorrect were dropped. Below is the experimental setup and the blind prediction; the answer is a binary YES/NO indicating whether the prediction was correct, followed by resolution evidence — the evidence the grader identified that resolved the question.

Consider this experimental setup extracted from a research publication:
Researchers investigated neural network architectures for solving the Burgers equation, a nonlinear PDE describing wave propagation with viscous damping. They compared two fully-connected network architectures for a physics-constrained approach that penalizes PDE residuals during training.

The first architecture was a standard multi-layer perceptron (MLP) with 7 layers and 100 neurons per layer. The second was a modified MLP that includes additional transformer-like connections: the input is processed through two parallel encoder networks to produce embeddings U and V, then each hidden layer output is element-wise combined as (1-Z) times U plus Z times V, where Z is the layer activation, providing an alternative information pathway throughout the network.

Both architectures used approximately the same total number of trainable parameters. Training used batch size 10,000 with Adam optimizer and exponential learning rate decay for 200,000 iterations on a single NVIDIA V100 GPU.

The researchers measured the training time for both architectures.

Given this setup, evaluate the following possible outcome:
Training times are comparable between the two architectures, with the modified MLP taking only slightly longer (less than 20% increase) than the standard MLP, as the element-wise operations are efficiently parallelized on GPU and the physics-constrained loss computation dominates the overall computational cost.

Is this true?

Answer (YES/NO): NO